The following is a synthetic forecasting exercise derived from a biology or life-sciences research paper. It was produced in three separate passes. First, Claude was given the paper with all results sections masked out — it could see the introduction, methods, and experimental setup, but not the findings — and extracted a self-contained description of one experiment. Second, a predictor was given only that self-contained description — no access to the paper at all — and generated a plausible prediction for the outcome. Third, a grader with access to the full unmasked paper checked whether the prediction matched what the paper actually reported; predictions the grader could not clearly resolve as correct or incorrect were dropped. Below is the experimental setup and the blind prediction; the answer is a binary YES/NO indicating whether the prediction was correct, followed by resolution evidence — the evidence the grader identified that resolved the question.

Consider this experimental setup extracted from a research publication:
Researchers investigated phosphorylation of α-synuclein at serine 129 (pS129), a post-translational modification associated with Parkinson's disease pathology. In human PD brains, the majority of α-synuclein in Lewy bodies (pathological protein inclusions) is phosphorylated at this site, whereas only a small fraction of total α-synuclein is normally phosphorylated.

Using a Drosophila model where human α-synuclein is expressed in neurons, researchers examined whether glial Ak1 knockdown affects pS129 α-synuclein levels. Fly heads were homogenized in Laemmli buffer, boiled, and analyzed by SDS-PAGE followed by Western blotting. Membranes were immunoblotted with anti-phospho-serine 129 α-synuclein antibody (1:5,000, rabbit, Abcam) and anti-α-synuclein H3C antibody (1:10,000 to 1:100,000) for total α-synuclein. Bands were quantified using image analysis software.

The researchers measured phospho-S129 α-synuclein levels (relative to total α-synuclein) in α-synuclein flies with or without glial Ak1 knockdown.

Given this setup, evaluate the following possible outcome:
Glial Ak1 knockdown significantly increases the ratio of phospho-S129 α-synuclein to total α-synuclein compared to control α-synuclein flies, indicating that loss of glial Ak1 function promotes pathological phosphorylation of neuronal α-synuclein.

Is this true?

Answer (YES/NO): NO